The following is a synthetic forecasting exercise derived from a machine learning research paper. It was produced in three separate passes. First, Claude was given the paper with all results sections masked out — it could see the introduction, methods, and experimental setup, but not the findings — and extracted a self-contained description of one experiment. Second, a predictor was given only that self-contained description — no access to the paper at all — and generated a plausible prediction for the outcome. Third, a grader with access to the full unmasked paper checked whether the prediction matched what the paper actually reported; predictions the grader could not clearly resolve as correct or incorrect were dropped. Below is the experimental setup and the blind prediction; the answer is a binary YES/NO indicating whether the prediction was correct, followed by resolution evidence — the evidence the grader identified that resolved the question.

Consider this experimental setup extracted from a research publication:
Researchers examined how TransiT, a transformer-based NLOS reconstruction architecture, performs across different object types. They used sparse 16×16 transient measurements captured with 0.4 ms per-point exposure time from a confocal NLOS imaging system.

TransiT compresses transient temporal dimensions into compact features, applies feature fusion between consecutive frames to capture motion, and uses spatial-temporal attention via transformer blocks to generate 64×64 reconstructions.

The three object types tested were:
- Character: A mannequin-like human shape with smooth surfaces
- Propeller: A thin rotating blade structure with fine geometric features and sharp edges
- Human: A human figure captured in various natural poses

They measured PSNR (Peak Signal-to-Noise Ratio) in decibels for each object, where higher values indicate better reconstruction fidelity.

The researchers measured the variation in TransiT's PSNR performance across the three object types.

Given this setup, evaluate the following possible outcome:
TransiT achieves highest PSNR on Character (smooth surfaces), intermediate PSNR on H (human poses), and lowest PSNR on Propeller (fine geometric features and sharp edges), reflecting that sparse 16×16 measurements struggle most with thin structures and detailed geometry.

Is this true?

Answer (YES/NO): NO